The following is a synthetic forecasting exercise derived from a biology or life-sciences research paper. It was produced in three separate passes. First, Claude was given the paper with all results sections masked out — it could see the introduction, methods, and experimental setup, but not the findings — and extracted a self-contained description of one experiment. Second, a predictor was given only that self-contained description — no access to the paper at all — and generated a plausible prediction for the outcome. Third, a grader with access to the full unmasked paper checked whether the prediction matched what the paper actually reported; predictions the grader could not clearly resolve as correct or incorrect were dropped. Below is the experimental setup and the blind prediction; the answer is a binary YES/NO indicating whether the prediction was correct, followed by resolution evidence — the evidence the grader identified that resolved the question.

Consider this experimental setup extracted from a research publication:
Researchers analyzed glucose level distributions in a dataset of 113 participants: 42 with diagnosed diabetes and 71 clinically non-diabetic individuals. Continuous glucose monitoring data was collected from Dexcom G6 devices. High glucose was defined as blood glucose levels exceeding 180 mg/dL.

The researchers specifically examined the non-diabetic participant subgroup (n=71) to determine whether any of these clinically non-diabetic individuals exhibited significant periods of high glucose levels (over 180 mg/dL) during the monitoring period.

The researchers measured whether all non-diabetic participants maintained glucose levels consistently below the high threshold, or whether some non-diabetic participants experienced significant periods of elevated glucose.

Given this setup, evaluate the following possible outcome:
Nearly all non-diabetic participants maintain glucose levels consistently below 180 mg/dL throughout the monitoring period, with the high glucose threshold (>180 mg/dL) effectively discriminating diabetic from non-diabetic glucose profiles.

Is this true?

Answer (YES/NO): NO